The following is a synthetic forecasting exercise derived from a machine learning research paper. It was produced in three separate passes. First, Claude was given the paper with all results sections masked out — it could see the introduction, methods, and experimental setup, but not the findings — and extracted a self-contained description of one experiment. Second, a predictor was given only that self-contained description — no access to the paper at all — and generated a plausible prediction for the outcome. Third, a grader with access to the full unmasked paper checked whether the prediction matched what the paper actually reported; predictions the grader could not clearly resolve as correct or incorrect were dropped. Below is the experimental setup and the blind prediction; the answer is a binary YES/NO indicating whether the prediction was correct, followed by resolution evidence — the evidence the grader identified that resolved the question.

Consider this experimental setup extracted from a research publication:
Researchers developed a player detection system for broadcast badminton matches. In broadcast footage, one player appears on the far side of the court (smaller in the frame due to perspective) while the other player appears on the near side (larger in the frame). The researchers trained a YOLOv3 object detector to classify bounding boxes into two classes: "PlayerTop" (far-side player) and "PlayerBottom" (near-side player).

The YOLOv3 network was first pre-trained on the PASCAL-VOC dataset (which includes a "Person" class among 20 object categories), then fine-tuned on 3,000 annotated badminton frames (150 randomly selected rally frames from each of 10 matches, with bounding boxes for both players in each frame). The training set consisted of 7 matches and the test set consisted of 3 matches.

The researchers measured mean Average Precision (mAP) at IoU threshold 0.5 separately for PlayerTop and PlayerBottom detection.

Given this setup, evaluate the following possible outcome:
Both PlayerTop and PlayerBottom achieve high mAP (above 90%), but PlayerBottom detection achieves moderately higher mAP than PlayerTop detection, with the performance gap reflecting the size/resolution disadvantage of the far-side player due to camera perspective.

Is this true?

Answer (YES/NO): NO